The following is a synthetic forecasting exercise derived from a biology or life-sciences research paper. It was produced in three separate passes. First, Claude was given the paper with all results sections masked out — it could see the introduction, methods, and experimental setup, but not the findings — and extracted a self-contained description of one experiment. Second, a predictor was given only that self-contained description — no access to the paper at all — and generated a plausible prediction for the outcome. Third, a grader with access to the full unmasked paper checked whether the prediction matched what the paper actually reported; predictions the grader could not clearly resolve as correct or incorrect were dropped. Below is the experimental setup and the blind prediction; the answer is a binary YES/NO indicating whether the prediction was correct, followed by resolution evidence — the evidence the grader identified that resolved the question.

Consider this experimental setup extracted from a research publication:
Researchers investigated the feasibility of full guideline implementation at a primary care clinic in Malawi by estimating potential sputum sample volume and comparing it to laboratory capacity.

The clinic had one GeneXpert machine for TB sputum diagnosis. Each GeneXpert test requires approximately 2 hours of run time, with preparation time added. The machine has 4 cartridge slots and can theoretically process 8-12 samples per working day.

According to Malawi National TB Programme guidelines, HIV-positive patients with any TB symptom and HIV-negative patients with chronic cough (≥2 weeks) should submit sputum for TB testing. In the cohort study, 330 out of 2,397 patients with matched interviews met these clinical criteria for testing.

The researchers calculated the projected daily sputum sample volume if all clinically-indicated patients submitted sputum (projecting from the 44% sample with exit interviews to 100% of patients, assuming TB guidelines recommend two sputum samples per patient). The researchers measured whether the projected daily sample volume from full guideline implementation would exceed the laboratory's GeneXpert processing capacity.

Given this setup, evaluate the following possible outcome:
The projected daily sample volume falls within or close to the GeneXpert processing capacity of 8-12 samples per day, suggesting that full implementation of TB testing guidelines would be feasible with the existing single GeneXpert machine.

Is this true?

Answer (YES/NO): NO